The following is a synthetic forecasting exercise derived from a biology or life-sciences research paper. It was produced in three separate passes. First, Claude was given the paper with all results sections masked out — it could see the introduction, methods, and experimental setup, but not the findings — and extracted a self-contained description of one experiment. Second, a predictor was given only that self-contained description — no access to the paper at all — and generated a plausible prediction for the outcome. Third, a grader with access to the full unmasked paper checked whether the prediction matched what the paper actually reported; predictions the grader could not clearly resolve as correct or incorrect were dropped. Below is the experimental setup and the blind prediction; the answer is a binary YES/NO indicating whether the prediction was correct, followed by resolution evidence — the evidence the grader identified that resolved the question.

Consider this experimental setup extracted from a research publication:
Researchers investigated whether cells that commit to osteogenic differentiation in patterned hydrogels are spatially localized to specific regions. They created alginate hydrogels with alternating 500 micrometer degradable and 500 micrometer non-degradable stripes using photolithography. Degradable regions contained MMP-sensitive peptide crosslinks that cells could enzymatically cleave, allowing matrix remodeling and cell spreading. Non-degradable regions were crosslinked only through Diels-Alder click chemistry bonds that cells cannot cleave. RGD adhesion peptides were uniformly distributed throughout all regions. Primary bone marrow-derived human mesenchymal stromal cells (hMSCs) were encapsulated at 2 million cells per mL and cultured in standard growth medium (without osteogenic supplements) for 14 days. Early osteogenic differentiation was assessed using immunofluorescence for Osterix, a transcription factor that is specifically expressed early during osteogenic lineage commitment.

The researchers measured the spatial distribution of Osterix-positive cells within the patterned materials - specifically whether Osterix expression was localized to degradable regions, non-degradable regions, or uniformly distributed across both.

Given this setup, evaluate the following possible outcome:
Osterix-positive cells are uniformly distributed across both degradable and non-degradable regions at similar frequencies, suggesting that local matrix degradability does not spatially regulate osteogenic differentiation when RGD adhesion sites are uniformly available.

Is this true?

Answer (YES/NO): NO